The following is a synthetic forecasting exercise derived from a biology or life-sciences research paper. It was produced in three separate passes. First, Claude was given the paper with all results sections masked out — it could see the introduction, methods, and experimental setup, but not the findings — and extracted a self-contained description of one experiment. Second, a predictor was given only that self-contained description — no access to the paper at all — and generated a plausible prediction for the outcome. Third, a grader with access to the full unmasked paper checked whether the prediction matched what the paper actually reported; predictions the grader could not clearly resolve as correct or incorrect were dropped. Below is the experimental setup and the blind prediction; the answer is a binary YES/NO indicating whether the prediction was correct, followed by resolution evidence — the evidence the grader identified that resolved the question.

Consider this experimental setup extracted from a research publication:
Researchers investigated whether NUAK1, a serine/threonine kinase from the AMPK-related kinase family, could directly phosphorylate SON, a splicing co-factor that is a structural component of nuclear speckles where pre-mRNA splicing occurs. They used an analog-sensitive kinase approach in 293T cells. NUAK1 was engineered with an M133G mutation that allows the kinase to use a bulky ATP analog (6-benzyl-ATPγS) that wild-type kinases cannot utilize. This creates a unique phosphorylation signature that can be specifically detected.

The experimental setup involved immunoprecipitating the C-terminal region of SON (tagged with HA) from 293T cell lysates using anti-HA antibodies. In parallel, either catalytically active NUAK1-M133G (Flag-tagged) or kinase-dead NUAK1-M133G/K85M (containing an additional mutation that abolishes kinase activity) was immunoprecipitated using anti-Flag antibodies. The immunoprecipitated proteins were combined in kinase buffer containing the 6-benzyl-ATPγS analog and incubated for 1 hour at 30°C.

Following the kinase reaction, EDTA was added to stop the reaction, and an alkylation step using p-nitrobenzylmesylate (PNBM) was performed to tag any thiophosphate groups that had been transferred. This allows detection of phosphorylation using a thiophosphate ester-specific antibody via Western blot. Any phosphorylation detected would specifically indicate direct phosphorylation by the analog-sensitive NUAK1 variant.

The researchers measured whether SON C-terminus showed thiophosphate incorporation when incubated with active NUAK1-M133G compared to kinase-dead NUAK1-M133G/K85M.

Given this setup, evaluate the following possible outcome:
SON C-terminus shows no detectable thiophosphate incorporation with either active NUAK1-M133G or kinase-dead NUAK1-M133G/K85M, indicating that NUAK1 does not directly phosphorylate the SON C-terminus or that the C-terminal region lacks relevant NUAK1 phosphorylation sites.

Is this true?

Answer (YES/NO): NO